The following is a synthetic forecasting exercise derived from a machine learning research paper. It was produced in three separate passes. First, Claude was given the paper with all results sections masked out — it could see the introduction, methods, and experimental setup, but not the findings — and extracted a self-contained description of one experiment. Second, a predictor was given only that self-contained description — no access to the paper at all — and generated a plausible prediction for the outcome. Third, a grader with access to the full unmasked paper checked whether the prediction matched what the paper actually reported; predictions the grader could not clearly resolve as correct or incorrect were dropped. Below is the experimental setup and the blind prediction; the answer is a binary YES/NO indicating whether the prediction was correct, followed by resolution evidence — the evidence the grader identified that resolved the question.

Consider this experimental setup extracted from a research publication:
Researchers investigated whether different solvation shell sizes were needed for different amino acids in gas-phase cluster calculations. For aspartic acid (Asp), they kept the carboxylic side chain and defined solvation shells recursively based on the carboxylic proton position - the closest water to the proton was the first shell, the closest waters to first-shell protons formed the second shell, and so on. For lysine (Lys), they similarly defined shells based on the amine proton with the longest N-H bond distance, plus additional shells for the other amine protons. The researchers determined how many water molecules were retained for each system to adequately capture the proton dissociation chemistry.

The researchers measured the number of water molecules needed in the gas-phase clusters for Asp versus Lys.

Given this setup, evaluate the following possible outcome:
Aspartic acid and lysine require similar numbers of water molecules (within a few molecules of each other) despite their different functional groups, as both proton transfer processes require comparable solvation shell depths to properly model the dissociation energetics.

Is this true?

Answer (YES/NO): NO